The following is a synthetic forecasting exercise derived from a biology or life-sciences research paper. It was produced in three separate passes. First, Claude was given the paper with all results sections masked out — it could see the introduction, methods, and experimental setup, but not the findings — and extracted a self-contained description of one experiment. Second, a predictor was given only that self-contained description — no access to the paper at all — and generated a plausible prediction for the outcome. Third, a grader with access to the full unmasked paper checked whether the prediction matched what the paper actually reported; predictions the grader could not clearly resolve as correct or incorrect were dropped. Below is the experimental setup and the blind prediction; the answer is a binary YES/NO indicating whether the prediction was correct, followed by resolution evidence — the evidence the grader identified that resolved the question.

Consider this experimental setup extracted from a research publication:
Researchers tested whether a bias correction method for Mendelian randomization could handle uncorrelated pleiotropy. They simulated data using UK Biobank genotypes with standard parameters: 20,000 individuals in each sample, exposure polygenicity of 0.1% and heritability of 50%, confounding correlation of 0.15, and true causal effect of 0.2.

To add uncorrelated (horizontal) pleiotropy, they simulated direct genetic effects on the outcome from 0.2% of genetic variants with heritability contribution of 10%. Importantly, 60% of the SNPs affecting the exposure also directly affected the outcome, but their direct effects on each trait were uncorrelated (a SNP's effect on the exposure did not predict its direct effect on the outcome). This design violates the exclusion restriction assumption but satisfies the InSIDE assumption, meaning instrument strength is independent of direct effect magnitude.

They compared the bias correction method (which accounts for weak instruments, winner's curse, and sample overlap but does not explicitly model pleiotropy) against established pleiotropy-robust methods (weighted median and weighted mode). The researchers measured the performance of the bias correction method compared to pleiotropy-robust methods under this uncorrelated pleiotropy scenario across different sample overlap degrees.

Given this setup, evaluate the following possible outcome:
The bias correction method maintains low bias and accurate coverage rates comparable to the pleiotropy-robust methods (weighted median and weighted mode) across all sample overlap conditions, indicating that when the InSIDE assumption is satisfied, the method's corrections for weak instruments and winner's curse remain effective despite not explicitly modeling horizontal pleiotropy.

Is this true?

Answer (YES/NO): NO